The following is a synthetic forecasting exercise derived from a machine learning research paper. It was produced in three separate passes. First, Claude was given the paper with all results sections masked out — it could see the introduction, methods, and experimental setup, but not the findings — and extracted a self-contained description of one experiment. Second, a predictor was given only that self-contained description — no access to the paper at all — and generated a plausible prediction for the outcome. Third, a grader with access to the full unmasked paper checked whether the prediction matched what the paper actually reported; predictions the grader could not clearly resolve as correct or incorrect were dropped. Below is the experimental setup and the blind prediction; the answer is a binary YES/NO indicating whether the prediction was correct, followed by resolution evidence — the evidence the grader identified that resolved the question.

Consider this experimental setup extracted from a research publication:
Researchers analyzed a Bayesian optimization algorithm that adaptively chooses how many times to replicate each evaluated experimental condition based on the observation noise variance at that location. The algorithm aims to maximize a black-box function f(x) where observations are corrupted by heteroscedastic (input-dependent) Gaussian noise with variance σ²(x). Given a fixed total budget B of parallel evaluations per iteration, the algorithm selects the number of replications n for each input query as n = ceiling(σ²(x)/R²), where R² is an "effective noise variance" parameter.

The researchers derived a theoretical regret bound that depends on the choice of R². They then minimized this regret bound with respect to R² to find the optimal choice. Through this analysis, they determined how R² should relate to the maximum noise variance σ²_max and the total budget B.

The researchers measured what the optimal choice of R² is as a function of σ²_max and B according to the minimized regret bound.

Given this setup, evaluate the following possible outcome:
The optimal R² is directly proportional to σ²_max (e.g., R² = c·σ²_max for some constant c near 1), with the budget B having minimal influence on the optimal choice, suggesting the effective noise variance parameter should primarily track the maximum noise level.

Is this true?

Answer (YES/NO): NO